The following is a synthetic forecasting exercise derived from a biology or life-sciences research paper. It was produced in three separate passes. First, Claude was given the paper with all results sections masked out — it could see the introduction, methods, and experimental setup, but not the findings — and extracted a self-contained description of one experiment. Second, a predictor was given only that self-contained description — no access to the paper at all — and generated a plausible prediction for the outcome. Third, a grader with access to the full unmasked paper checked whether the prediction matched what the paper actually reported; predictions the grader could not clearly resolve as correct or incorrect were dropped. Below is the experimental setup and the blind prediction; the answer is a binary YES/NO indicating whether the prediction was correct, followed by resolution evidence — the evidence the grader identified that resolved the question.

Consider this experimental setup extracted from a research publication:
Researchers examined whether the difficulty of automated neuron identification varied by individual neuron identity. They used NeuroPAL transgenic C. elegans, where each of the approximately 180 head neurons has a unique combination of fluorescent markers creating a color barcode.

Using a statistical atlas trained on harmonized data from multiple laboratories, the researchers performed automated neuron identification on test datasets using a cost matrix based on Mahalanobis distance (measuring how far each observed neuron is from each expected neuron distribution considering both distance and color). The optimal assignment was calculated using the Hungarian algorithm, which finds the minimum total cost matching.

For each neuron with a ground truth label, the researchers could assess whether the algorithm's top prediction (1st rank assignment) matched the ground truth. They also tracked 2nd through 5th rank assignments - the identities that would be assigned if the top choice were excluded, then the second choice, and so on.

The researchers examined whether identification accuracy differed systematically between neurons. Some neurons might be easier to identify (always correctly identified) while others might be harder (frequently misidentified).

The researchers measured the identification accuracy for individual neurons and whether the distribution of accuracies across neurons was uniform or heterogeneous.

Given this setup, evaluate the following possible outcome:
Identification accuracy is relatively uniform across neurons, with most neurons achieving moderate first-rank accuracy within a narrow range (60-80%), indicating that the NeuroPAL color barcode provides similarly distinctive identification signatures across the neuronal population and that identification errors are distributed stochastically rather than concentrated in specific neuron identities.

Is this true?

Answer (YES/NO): NO